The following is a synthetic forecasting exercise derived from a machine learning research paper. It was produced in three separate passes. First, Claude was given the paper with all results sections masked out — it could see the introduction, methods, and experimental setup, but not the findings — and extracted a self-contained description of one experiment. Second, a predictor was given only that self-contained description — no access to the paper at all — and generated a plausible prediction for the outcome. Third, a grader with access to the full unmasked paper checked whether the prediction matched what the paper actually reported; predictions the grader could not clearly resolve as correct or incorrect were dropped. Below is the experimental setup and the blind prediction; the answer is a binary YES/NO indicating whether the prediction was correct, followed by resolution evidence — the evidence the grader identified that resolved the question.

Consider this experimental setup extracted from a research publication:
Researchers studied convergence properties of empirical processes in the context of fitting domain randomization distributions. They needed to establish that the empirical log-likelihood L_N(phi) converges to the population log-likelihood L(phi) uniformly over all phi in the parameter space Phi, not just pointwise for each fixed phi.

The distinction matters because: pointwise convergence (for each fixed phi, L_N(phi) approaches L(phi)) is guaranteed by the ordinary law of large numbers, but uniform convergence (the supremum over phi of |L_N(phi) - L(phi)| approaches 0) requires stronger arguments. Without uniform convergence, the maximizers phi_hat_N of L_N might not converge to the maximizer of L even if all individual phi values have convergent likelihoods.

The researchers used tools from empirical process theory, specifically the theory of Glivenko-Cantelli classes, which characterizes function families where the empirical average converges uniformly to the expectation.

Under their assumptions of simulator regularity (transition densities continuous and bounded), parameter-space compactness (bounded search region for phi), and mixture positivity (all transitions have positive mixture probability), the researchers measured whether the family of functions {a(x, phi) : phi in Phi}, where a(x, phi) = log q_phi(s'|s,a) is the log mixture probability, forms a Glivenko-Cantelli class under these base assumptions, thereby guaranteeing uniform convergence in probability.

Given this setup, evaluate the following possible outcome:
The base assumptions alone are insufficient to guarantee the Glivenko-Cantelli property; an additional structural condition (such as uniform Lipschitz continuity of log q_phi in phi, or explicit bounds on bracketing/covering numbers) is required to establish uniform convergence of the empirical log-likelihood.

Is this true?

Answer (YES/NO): NO